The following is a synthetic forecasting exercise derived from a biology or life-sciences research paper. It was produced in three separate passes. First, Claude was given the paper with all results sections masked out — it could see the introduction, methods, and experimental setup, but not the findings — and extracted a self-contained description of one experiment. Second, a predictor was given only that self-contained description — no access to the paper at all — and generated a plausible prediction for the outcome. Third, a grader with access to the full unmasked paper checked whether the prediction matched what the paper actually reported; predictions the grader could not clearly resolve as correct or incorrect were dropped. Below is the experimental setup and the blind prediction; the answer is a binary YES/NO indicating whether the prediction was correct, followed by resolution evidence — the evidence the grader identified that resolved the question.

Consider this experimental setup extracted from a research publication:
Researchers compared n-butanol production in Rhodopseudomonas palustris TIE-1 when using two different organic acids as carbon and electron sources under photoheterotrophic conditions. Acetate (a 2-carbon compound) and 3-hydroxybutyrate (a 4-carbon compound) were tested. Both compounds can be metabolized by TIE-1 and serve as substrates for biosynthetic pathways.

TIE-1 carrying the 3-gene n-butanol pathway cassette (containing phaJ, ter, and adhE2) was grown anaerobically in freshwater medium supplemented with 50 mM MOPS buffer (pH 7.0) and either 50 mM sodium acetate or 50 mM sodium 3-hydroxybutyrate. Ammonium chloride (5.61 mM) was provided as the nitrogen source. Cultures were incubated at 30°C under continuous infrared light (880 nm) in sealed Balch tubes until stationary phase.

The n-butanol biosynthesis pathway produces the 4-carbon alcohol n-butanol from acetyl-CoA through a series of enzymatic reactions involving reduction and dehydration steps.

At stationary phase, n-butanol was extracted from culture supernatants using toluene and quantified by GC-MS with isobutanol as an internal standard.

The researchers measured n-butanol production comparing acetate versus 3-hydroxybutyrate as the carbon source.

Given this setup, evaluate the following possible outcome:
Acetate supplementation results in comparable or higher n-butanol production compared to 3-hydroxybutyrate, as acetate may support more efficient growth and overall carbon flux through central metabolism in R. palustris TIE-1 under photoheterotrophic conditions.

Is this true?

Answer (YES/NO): NO